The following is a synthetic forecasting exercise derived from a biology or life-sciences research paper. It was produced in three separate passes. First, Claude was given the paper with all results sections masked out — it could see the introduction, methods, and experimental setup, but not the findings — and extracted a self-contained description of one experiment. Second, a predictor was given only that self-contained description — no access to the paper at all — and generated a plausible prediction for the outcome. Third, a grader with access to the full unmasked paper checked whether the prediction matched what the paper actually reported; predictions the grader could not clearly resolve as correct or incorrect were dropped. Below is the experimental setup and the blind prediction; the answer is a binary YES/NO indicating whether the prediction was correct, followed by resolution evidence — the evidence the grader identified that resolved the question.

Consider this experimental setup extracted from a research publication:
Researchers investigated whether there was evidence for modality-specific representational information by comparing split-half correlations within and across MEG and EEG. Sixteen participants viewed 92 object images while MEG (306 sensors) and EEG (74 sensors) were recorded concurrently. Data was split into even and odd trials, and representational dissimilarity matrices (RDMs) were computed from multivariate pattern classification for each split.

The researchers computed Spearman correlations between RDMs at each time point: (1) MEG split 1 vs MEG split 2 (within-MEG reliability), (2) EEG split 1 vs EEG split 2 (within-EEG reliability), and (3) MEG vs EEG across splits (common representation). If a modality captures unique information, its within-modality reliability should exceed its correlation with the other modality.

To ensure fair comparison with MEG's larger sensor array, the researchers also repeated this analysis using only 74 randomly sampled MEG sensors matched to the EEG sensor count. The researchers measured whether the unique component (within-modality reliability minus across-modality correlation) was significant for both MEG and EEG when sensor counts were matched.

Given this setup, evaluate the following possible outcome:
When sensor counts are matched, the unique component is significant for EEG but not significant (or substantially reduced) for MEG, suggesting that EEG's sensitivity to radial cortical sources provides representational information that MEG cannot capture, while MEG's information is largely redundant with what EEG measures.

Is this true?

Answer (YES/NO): NO